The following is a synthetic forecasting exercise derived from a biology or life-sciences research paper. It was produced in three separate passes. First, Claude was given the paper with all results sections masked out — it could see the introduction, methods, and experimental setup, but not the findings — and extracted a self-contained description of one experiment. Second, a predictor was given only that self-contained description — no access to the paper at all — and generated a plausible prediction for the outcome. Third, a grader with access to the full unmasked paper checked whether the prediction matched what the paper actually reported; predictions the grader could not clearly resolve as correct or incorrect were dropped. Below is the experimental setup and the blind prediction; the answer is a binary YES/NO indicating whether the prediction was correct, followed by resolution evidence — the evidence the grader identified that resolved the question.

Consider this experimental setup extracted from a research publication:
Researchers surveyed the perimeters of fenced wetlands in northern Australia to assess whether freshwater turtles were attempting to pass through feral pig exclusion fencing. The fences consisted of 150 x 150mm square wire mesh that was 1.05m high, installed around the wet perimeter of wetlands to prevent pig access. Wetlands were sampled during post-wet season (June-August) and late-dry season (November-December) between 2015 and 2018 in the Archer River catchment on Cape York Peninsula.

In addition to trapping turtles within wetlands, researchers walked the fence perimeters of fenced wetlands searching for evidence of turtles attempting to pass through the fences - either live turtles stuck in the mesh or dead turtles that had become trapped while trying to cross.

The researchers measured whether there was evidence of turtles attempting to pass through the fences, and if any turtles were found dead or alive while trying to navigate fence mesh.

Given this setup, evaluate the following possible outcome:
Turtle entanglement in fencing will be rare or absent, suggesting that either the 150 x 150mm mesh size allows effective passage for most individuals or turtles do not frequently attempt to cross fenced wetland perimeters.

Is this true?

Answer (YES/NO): YES